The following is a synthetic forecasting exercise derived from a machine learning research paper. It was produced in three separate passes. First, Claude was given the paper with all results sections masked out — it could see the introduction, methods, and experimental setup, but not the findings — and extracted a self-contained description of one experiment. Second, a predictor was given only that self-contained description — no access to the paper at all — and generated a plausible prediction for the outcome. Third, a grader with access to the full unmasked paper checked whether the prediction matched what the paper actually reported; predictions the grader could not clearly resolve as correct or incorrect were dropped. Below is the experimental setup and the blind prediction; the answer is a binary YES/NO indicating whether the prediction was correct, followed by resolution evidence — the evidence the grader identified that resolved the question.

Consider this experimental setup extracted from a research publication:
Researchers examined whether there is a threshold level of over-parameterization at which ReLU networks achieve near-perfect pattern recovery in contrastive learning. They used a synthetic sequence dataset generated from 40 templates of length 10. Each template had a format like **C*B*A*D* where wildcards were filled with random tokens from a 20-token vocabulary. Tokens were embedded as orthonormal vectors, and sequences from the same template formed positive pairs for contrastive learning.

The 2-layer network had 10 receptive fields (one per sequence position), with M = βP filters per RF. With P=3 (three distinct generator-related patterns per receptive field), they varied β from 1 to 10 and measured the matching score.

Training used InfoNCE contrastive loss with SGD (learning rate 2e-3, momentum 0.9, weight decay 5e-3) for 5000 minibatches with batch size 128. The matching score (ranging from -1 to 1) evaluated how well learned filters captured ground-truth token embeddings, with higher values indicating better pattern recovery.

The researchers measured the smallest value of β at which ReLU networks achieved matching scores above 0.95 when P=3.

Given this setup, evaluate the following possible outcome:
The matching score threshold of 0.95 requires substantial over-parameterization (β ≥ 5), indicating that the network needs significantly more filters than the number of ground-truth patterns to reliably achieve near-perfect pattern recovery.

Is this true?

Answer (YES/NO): YES